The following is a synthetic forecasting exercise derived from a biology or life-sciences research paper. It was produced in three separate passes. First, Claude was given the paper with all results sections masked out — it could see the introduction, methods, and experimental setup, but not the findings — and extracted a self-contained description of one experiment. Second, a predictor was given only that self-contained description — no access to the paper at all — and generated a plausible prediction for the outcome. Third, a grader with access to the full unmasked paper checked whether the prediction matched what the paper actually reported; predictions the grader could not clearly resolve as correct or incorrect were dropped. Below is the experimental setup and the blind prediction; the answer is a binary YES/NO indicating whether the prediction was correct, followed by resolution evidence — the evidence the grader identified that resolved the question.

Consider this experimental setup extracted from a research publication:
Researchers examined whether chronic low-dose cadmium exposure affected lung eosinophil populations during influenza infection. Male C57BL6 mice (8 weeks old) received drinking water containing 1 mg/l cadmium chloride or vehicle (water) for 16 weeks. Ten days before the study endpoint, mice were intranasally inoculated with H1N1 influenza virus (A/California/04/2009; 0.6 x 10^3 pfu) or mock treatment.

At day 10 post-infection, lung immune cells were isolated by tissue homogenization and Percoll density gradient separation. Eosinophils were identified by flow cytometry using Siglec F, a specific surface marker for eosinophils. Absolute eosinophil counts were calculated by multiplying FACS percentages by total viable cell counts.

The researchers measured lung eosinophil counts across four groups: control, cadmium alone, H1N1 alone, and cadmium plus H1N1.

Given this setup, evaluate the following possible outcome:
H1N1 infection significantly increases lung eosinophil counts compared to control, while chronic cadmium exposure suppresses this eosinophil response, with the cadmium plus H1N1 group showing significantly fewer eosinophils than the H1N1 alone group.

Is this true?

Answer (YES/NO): NO